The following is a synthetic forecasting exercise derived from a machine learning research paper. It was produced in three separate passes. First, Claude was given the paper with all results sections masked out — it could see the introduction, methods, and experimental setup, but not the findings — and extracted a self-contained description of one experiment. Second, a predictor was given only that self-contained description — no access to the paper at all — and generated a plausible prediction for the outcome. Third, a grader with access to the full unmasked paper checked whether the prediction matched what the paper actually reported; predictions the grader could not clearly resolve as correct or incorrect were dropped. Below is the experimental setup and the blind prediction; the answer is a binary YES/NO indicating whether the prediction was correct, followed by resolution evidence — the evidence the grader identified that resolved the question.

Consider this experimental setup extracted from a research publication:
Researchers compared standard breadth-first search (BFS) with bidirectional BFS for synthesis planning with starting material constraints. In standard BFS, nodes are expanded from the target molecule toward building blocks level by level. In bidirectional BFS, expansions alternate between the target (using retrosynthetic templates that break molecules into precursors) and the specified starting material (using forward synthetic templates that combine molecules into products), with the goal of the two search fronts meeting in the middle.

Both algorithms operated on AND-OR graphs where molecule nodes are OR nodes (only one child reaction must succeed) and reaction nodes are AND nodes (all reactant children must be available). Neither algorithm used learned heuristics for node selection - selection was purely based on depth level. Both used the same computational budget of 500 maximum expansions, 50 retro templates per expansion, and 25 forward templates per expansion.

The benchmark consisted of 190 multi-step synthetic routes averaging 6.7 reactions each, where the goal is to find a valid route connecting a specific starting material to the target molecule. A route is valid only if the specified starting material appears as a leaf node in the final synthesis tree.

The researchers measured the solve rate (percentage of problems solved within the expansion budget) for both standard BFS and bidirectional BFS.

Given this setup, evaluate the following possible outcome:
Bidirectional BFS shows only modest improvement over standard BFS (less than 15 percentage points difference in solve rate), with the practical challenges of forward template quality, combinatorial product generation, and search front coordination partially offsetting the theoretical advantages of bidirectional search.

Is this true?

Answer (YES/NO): YES